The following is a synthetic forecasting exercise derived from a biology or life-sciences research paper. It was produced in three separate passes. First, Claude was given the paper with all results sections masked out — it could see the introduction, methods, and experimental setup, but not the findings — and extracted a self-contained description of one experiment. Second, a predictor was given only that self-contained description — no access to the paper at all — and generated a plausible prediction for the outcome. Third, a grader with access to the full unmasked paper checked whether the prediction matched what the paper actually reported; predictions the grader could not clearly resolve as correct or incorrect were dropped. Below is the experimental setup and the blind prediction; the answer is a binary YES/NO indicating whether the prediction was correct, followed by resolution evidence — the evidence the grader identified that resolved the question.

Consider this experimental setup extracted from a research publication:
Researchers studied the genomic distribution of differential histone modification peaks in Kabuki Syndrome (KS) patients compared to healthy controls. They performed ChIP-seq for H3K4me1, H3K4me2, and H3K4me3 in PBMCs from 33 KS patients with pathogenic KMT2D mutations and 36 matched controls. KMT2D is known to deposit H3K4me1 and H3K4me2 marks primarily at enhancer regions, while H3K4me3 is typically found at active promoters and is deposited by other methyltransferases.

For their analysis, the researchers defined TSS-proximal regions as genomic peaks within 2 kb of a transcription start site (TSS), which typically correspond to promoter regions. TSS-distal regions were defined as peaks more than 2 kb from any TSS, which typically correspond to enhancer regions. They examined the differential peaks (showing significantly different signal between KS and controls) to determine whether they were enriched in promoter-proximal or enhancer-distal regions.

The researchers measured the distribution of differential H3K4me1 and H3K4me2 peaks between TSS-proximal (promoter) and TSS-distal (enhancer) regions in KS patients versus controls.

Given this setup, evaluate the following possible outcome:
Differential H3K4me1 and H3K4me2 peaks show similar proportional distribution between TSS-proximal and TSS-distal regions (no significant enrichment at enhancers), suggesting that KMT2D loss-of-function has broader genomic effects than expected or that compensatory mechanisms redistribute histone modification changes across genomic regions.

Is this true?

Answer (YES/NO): NO